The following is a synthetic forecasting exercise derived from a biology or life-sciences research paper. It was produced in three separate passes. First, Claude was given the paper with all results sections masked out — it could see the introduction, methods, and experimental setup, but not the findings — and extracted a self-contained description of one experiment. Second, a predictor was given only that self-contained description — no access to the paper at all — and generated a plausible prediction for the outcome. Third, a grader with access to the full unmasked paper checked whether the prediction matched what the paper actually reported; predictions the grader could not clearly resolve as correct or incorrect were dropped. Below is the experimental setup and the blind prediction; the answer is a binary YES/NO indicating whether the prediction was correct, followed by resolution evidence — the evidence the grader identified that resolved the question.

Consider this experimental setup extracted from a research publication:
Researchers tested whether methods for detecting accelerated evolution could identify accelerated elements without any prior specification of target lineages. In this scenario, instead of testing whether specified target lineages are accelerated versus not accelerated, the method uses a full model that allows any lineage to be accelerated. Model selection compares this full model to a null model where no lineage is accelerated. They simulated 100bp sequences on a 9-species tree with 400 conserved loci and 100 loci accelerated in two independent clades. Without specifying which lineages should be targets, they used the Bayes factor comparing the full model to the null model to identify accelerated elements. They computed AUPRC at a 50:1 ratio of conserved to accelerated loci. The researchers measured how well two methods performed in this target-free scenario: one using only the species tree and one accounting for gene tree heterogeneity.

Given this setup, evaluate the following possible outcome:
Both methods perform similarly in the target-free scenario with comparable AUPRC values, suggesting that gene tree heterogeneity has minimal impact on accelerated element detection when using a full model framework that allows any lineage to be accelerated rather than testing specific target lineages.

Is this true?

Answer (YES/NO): NO